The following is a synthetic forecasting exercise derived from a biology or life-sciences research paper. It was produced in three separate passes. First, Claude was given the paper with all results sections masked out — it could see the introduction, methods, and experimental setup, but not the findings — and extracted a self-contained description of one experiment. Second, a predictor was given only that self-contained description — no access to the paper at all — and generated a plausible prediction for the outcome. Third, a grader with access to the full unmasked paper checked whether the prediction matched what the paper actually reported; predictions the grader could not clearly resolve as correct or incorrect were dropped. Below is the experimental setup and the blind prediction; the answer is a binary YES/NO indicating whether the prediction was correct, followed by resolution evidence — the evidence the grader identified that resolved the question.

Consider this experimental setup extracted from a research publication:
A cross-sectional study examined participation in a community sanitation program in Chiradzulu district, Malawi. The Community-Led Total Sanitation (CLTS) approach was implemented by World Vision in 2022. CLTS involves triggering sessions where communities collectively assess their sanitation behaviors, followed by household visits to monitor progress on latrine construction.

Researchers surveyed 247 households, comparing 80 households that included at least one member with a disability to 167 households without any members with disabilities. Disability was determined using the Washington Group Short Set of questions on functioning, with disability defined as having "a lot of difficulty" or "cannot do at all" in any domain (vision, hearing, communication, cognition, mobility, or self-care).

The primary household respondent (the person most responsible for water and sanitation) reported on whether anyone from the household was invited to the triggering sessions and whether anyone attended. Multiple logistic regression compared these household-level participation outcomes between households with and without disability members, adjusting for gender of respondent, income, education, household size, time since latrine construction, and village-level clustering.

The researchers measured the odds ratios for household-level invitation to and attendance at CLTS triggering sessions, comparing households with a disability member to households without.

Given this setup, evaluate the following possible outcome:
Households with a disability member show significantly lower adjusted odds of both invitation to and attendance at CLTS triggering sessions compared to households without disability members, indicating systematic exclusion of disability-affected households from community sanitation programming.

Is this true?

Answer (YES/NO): NO